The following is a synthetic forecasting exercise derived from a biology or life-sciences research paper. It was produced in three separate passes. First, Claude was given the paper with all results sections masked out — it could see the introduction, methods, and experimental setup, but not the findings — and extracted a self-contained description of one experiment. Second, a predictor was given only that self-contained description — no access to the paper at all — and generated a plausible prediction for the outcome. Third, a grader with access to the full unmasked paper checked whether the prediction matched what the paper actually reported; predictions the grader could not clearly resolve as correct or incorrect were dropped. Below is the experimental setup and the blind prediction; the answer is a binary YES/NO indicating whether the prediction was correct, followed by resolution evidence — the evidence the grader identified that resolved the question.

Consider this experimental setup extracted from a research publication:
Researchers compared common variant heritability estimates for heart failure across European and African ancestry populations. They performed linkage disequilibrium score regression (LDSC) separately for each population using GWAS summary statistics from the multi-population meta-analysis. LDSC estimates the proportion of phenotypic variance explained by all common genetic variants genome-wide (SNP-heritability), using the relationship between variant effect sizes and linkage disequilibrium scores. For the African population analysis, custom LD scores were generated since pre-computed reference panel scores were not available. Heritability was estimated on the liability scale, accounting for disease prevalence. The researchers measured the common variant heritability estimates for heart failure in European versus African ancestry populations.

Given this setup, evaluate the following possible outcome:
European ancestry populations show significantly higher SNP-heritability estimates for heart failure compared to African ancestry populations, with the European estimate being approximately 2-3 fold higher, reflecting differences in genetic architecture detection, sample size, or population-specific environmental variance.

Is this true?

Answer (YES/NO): NO